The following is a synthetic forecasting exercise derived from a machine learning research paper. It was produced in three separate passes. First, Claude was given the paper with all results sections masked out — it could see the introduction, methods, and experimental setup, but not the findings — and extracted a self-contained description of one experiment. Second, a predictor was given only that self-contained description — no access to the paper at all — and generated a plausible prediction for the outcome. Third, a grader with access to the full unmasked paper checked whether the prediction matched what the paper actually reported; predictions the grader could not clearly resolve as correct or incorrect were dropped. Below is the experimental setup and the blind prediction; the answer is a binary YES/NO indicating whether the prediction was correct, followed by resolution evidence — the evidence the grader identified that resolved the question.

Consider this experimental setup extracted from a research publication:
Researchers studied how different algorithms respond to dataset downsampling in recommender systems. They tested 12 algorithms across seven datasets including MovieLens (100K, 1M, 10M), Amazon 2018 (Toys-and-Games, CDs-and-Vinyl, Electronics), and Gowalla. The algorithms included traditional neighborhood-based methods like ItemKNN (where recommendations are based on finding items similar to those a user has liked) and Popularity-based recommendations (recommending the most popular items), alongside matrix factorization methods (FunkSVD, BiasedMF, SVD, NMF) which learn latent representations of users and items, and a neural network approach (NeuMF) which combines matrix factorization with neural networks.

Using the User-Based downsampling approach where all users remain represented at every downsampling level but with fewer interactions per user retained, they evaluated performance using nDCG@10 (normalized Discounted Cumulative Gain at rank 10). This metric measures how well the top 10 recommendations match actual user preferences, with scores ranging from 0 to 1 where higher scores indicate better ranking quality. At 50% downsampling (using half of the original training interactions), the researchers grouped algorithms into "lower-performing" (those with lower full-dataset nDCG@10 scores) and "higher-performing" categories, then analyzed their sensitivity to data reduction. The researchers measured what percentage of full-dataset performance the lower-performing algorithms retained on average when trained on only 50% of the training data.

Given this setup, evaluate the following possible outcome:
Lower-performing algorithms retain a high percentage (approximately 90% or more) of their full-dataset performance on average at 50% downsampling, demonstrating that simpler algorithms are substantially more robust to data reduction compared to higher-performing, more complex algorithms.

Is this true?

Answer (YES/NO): NO